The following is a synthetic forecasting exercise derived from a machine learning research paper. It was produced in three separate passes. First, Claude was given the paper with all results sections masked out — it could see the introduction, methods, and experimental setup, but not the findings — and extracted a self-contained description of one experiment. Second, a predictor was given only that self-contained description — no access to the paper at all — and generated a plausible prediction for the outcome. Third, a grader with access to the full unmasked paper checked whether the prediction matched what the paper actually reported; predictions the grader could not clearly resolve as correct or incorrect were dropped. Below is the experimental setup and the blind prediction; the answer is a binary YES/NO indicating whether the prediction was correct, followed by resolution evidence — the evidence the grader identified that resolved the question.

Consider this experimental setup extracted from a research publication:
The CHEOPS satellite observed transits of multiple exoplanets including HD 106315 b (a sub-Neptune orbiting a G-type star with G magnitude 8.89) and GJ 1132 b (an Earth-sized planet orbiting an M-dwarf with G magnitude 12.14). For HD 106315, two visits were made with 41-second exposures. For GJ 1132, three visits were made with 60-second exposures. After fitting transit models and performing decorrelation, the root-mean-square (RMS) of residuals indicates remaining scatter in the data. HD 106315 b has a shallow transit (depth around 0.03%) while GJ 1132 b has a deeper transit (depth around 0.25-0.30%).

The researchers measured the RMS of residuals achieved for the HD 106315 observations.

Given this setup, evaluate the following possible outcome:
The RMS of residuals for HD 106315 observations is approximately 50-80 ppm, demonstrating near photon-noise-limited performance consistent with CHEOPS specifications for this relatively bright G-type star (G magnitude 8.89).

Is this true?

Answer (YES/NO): NO